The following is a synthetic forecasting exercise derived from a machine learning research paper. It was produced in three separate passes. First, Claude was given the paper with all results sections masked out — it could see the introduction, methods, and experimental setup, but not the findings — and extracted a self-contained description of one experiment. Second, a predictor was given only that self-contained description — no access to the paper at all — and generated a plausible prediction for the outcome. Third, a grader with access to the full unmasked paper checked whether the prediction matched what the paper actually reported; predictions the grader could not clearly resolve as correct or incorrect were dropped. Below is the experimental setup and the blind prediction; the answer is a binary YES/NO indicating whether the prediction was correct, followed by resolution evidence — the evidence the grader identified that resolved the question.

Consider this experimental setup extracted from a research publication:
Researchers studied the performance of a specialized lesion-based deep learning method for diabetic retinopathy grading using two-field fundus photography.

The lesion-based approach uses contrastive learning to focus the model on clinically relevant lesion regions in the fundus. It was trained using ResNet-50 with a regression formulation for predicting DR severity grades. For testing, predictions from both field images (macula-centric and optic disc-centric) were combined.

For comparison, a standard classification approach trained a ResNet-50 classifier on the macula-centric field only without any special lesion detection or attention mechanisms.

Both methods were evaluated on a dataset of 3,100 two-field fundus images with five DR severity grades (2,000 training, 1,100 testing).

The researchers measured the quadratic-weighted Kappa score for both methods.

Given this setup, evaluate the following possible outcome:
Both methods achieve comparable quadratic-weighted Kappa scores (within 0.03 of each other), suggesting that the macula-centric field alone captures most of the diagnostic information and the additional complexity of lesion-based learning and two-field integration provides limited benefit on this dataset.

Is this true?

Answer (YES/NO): YES